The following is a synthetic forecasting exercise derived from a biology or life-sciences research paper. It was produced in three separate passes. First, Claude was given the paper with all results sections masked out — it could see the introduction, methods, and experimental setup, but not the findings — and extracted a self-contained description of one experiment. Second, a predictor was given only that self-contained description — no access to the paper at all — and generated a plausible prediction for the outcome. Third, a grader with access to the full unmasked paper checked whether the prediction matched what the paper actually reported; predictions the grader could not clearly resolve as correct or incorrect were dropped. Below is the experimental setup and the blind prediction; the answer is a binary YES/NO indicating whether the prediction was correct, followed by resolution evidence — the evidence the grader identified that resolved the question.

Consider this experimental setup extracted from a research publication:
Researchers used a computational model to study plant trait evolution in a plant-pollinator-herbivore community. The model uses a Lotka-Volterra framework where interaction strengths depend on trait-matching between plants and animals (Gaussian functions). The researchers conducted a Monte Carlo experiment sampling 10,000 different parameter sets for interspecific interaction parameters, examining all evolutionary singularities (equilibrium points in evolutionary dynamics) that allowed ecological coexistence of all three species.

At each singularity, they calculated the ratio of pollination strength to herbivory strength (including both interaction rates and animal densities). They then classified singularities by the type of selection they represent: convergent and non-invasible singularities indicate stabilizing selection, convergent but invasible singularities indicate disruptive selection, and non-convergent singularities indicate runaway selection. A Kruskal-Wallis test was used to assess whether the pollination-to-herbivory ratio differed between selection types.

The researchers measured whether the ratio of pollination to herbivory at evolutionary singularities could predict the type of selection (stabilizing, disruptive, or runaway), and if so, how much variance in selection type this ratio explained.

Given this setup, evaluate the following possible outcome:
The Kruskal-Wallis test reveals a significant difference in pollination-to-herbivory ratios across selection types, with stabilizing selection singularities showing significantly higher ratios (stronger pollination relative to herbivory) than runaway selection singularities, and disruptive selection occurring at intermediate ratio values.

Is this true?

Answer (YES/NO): YES